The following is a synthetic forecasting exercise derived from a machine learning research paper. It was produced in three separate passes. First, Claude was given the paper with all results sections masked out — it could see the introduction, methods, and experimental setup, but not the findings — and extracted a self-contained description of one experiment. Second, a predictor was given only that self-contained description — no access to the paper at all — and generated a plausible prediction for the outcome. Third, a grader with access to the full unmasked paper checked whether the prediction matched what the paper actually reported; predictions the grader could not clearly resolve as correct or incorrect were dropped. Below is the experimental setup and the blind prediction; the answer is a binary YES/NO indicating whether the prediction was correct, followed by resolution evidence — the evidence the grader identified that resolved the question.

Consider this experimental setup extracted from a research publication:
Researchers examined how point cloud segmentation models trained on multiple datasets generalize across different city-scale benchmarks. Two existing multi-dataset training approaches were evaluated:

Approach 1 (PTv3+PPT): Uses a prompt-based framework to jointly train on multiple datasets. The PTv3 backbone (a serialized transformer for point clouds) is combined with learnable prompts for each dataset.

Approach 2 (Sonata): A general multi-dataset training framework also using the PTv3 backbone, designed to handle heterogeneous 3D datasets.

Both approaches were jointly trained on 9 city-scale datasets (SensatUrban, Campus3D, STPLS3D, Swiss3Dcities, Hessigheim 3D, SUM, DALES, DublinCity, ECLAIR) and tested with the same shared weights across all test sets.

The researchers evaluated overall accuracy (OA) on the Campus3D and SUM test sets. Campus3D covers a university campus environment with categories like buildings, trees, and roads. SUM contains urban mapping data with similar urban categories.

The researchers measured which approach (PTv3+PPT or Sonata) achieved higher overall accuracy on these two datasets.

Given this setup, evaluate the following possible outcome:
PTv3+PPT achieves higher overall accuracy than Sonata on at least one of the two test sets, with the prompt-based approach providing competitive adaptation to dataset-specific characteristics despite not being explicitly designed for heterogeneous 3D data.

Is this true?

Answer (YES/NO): NO